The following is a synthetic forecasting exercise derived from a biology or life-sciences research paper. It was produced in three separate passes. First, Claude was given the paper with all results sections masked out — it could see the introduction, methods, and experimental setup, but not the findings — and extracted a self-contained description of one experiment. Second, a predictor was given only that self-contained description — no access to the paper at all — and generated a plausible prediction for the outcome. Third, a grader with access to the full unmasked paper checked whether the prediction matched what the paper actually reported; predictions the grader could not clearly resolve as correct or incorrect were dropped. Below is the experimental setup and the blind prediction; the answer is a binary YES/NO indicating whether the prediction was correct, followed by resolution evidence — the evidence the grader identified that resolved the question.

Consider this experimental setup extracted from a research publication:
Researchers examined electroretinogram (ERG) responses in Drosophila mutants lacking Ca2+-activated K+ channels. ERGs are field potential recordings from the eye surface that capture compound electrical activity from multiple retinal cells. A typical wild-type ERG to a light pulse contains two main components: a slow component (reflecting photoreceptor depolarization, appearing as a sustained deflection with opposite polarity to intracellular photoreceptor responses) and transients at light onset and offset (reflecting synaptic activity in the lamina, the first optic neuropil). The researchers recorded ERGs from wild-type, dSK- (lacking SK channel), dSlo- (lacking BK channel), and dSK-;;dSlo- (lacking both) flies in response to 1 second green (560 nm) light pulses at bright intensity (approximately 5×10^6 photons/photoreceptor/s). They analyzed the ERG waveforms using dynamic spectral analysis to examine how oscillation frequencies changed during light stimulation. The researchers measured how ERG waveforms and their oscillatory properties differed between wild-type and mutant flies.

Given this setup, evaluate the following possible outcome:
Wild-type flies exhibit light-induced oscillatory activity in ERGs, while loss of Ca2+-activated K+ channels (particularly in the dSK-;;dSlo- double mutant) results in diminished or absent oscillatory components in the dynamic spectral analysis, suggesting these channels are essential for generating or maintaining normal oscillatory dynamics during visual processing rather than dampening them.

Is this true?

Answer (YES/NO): NO